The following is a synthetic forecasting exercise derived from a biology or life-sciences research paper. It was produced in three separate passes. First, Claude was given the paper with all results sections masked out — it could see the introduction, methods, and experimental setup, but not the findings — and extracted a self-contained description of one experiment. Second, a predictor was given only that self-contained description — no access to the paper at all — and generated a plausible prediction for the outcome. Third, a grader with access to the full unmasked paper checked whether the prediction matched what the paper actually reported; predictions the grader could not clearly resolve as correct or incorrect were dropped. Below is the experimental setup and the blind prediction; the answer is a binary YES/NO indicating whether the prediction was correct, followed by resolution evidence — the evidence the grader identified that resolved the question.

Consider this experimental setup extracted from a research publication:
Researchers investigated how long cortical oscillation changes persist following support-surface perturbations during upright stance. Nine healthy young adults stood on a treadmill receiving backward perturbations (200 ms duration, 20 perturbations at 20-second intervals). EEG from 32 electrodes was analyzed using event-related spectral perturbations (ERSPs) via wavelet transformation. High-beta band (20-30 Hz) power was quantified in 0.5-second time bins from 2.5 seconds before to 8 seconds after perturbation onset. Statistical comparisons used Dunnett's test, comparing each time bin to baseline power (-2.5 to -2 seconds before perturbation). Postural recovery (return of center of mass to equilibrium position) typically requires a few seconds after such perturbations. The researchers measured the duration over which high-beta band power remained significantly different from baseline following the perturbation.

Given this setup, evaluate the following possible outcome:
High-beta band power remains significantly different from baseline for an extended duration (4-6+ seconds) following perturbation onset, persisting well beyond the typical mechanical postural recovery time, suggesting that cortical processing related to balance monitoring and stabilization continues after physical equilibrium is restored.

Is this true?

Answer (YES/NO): NO